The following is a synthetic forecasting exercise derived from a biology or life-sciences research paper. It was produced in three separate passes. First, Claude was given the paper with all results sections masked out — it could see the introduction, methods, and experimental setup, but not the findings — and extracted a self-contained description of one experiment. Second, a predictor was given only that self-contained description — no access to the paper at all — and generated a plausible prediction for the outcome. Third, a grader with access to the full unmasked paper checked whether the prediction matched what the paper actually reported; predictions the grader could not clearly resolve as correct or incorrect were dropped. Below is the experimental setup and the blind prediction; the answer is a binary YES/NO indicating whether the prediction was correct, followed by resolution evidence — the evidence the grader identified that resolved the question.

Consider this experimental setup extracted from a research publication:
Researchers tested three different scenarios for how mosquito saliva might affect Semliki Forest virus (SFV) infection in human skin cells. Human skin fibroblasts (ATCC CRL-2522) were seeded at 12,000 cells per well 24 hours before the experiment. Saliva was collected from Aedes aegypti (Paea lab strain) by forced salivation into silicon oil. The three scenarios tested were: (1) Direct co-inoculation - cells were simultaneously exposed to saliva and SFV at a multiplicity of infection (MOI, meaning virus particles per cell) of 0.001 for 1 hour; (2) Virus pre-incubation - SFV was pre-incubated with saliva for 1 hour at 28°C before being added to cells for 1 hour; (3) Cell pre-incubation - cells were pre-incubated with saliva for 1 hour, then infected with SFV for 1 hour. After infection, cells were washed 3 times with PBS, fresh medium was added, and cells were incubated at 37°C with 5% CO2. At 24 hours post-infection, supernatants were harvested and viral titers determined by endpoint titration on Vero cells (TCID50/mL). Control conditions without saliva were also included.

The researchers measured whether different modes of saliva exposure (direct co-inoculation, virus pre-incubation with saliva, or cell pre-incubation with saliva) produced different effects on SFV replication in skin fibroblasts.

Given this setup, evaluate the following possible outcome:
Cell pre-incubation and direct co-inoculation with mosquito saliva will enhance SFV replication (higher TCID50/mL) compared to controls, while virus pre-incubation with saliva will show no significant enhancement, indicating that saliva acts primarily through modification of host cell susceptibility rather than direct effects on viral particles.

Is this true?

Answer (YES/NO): NO